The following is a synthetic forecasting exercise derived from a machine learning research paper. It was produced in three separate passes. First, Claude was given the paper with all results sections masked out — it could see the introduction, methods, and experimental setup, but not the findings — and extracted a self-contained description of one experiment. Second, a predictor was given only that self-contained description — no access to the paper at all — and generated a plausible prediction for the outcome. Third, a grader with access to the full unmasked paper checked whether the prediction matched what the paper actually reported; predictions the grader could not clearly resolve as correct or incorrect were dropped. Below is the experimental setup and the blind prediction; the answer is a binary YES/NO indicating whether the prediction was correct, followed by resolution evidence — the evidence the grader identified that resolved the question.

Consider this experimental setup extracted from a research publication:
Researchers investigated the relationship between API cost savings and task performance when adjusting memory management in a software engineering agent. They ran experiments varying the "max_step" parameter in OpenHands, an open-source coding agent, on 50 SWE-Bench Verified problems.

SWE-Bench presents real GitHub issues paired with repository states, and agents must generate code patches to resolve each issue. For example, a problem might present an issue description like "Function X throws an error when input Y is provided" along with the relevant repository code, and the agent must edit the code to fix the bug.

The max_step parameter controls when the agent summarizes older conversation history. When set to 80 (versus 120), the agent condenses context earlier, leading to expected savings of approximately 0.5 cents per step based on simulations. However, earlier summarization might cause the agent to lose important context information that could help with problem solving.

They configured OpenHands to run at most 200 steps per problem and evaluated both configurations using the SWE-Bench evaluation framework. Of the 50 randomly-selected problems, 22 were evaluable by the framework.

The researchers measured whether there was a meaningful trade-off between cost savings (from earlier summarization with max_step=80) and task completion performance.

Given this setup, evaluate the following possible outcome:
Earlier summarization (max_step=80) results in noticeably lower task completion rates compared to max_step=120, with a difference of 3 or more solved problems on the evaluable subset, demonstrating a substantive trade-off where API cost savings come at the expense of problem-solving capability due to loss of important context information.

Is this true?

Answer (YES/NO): NO